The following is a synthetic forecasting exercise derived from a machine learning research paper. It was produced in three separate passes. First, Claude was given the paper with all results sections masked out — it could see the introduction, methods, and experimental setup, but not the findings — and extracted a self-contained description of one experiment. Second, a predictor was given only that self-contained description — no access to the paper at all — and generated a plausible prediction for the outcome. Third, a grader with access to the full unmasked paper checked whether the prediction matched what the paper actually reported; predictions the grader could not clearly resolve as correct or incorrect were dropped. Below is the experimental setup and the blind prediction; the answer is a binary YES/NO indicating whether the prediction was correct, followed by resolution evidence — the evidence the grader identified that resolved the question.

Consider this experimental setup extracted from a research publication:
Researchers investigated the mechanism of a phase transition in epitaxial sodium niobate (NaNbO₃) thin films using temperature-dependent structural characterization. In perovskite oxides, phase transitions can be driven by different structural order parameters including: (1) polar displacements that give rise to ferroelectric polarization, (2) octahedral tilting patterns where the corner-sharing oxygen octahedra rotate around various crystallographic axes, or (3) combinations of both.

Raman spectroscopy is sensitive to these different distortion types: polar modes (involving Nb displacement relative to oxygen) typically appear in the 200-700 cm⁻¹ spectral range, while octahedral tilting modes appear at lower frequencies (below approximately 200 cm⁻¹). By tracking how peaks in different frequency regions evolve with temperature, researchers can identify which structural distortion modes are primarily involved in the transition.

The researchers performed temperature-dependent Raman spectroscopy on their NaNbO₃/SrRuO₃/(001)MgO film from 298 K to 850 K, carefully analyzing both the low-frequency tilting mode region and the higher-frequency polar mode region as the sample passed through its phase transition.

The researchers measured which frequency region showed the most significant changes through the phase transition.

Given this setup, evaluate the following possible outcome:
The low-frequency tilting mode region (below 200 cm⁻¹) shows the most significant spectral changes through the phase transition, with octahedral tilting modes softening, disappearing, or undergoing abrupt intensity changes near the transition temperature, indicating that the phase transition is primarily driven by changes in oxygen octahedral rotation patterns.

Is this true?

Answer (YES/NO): NO